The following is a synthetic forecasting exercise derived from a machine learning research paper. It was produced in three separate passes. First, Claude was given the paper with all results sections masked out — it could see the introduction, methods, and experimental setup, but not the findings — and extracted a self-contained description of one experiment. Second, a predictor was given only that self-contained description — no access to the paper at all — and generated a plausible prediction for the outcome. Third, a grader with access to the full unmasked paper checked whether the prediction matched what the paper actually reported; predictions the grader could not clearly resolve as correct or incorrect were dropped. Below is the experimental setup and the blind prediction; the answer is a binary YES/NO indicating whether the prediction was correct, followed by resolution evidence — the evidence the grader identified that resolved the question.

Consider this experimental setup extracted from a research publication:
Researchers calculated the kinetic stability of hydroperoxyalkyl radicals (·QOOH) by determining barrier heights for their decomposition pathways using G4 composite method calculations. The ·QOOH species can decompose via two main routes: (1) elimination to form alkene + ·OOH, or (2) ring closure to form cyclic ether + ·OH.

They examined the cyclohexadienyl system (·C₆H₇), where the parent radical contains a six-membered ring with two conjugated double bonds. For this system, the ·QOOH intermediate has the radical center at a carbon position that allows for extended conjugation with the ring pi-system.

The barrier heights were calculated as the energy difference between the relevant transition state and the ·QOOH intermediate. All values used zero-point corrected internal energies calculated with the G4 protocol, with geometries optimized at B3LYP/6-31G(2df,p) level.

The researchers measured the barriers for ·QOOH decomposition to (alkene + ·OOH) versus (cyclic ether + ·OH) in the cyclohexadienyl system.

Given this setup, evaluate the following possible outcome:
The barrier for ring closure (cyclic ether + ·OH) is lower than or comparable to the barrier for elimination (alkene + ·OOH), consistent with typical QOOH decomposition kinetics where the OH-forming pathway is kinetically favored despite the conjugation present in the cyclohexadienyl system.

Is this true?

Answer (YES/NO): NO